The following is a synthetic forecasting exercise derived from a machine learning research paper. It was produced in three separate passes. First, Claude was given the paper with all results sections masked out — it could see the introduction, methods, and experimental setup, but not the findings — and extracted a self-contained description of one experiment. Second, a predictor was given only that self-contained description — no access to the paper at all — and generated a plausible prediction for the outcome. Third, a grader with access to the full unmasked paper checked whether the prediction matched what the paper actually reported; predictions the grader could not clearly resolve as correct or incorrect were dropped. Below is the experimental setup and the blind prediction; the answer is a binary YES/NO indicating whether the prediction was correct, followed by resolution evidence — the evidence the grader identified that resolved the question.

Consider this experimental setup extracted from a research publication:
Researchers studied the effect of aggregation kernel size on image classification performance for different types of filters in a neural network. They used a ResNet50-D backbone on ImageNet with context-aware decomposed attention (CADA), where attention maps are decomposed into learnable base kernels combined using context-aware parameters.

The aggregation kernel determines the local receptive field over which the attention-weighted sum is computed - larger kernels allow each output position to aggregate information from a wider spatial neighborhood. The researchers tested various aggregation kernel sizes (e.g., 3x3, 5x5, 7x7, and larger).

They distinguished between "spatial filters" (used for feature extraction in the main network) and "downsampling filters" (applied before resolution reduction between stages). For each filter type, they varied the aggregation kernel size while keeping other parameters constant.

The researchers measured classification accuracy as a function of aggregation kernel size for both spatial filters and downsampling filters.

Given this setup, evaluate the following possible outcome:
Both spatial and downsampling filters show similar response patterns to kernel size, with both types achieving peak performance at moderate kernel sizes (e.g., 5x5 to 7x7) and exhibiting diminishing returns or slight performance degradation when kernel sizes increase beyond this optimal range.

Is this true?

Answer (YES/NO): NO